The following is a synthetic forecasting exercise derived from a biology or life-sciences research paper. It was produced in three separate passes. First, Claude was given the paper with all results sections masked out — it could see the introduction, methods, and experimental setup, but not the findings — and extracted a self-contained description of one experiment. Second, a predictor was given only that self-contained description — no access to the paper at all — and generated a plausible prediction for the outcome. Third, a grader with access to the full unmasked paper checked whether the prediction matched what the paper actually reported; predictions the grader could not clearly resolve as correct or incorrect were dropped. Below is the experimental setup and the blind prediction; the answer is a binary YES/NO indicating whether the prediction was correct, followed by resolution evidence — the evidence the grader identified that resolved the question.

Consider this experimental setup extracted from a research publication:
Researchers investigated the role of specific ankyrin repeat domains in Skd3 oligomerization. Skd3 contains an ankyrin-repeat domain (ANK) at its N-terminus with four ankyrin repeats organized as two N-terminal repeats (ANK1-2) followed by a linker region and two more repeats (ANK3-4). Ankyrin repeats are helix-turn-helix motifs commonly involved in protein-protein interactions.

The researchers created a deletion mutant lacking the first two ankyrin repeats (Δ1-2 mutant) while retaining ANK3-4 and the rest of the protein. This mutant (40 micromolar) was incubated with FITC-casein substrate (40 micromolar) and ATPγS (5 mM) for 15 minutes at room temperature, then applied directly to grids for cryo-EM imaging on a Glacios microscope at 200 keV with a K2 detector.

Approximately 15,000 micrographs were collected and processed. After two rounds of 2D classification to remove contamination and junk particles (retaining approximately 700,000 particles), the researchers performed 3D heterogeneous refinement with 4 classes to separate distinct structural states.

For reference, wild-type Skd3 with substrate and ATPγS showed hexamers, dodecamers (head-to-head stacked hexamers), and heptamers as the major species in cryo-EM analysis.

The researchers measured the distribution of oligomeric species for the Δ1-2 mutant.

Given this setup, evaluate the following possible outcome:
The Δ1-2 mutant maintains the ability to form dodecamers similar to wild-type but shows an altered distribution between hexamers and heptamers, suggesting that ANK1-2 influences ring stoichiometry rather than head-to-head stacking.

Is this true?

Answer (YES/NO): NO